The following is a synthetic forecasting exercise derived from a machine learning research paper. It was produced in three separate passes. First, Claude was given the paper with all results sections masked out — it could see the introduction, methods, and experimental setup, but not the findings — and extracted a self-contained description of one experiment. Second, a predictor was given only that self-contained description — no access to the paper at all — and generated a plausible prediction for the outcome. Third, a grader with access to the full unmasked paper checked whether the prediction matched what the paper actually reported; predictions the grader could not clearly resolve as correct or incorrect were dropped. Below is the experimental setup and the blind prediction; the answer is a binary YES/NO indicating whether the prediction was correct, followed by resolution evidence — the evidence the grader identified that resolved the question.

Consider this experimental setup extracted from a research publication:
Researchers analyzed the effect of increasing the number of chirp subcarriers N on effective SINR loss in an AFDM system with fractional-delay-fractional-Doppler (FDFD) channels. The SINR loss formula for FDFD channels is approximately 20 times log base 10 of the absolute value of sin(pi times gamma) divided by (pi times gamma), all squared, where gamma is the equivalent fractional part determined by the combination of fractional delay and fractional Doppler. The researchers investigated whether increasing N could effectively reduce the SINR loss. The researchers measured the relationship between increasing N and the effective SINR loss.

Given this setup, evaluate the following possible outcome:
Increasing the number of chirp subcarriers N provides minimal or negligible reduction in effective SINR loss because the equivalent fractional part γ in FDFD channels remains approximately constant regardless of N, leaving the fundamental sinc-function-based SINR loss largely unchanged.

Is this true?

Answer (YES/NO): YES